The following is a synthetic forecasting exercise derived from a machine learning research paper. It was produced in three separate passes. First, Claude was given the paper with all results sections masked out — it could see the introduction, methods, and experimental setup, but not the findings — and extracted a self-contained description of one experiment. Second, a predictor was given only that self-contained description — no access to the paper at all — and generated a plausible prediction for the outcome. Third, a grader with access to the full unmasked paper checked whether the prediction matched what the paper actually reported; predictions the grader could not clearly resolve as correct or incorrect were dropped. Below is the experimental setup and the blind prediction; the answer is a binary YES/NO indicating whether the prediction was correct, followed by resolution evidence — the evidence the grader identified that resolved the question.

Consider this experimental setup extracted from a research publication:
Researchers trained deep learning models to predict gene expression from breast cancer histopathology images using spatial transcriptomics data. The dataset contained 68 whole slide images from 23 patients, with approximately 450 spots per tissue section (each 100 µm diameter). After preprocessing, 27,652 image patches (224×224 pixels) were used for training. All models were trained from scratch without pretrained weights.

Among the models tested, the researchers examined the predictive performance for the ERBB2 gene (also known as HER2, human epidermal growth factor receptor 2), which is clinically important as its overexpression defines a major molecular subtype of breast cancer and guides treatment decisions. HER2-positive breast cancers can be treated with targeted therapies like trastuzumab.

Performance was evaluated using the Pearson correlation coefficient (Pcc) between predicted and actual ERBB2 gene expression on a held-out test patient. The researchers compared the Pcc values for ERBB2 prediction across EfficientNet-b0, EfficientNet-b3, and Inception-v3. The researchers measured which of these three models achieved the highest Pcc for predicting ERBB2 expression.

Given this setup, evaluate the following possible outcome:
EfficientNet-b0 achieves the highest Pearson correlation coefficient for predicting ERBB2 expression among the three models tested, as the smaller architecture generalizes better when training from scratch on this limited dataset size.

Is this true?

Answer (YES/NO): NO